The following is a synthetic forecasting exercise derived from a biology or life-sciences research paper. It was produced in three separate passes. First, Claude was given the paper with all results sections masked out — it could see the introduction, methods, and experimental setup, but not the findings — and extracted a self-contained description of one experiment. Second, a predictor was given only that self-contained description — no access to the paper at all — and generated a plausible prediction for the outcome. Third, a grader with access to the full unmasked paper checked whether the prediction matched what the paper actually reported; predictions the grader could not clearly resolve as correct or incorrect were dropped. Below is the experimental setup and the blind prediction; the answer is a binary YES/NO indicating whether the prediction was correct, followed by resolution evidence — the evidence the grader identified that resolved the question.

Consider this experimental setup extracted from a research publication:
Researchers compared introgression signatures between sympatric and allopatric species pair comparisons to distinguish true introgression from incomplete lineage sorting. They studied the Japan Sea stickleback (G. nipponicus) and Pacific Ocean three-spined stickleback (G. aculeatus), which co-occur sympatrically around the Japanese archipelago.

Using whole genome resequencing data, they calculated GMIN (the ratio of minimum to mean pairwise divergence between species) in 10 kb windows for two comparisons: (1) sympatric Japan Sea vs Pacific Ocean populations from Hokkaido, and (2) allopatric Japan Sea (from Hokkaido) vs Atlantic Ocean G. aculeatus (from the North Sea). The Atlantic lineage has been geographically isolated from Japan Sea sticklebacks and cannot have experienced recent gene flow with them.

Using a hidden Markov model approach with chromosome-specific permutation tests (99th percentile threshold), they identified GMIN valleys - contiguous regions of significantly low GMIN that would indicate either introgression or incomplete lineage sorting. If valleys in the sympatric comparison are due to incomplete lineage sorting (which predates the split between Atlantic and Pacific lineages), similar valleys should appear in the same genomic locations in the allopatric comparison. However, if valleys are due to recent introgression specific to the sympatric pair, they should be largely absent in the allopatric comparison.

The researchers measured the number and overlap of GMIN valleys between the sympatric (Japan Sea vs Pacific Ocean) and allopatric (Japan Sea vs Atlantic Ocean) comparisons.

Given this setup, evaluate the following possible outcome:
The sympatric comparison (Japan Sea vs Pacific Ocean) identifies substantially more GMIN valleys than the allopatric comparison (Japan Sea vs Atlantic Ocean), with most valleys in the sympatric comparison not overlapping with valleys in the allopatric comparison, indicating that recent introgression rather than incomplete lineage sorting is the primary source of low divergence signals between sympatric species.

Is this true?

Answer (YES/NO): YES